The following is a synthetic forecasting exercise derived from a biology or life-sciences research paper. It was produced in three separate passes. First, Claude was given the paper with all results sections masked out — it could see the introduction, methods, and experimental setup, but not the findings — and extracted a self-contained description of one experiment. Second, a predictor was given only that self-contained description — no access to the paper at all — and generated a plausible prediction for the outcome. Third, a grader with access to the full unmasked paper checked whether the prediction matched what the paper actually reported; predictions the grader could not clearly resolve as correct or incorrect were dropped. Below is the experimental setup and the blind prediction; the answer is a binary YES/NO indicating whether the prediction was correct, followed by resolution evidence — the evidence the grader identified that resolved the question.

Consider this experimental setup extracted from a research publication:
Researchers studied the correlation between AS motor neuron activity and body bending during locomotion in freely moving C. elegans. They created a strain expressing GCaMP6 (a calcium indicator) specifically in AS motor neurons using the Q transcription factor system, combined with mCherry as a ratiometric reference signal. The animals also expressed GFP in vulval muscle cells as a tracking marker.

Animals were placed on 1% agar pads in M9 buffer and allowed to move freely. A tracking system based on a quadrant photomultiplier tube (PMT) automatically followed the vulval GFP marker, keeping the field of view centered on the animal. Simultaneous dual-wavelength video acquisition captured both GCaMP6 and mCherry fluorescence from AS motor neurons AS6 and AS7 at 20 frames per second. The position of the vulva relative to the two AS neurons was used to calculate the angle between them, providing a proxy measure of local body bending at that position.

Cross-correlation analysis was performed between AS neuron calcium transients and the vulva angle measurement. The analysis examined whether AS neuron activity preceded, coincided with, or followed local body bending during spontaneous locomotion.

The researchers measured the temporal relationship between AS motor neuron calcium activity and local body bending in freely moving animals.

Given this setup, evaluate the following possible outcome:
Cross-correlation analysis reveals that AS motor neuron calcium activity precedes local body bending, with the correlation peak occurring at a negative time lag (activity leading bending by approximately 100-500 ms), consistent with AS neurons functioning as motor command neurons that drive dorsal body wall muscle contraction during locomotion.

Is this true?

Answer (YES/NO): NO